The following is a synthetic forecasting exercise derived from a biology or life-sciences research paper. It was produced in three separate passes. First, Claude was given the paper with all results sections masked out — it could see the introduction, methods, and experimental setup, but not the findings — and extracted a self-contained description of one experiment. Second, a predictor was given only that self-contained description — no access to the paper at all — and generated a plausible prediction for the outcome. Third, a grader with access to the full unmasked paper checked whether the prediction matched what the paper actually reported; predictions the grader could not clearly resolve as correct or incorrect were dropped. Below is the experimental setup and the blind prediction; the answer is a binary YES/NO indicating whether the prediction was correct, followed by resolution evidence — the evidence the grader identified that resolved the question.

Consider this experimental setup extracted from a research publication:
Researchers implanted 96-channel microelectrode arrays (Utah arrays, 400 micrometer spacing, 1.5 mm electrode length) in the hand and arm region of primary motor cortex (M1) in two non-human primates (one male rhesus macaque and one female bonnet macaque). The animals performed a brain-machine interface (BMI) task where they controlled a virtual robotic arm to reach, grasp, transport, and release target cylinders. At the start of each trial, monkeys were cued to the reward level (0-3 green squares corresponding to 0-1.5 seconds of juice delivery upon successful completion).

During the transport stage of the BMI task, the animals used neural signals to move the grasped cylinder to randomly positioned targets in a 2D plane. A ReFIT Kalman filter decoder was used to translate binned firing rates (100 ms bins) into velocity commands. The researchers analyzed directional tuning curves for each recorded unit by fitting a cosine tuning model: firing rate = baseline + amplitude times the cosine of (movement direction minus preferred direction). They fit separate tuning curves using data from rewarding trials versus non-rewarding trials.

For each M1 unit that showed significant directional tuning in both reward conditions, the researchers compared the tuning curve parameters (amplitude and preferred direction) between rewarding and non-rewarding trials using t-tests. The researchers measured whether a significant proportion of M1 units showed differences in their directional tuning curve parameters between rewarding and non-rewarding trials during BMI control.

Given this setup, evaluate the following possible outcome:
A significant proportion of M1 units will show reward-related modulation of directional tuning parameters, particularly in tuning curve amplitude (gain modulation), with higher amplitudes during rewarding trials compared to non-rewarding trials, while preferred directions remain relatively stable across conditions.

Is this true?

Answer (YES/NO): YES